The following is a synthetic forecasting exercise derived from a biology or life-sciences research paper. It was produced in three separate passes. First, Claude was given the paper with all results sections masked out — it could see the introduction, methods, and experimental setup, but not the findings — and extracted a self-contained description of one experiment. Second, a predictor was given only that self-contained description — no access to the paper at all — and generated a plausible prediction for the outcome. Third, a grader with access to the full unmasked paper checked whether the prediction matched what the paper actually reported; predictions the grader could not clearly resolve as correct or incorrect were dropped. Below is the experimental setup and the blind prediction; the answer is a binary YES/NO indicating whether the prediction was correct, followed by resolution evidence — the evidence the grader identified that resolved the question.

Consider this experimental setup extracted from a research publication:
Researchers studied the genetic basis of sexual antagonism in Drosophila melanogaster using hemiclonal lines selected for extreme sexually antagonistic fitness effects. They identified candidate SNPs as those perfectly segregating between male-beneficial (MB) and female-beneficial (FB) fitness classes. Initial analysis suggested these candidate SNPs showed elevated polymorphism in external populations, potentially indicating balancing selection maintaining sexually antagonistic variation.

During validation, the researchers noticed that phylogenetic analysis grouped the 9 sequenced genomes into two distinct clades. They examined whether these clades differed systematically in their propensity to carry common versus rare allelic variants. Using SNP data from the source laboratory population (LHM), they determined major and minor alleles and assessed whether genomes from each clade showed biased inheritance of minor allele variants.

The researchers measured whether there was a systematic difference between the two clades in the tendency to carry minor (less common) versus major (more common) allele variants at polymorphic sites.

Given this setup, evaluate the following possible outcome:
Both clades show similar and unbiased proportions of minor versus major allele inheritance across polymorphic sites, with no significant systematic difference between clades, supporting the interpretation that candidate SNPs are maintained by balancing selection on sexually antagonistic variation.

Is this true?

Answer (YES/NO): NO